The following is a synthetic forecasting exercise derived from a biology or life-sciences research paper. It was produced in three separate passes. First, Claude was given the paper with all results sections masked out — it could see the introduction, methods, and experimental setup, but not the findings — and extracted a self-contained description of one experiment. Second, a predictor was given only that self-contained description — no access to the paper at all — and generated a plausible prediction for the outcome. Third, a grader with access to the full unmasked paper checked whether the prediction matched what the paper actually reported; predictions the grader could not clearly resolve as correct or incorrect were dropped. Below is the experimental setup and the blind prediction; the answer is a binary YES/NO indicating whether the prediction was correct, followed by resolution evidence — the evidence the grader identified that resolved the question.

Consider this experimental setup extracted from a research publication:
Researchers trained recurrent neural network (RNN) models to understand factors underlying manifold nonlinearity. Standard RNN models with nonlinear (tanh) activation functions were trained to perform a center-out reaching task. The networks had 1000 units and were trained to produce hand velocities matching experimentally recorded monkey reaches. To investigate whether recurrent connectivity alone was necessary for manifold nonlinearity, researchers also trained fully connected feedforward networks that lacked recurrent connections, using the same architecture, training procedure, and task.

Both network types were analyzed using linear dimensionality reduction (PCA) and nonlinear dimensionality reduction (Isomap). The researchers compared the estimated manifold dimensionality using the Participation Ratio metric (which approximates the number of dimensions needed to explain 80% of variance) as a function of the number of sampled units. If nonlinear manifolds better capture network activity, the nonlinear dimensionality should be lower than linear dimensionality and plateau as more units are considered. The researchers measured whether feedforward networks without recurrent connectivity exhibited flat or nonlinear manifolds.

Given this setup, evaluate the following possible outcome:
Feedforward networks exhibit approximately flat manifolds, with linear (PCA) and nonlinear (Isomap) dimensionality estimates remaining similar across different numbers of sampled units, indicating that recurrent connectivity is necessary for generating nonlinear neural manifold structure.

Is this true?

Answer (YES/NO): YES